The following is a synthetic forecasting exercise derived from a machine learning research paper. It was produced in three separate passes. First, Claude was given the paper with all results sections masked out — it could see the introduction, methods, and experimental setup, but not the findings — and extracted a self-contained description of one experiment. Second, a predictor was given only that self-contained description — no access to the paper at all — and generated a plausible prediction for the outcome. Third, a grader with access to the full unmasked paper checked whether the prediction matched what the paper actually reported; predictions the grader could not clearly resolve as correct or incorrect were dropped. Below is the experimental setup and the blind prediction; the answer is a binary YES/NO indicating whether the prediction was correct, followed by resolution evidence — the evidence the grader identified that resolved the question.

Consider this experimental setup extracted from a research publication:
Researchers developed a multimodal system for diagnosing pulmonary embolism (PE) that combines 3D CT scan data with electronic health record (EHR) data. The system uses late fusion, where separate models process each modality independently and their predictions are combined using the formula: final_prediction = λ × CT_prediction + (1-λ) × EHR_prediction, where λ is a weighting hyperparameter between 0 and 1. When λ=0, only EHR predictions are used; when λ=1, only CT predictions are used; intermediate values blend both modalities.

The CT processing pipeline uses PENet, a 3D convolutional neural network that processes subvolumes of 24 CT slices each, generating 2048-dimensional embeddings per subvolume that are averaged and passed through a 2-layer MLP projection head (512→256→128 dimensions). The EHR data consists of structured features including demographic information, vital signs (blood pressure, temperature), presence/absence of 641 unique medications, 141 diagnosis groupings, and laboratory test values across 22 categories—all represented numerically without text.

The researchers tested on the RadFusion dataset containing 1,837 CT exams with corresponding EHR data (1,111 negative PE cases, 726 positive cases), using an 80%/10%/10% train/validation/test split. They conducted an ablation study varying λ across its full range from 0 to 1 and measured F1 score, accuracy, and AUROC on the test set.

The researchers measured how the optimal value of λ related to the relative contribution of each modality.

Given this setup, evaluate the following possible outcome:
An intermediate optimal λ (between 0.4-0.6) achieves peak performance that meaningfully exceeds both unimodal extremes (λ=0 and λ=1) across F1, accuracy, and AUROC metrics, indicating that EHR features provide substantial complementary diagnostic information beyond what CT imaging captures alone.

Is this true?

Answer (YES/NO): NO